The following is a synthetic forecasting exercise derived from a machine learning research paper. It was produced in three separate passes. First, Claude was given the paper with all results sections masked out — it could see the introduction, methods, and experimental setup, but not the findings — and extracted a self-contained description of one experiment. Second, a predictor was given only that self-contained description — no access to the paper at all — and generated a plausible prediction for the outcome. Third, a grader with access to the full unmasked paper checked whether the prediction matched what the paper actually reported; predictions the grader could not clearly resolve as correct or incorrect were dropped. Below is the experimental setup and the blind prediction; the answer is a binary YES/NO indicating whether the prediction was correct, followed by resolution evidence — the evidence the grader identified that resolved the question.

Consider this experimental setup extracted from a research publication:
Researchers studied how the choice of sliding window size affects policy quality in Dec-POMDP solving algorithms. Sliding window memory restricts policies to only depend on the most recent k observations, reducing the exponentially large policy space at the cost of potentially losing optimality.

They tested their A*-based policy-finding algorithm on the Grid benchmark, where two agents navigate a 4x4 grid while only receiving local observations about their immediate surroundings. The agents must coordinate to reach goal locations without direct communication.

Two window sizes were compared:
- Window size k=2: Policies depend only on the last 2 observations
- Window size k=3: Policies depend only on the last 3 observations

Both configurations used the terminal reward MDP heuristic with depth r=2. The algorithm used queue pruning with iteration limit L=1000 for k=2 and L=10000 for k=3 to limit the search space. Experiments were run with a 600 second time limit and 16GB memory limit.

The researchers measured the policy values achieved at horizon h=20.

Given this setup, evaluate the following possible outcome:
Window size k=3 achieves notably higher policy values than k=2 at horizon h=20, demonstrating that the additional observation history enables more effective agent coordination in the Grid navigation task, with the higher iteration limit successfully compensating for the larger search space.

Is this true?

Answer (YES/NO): NO